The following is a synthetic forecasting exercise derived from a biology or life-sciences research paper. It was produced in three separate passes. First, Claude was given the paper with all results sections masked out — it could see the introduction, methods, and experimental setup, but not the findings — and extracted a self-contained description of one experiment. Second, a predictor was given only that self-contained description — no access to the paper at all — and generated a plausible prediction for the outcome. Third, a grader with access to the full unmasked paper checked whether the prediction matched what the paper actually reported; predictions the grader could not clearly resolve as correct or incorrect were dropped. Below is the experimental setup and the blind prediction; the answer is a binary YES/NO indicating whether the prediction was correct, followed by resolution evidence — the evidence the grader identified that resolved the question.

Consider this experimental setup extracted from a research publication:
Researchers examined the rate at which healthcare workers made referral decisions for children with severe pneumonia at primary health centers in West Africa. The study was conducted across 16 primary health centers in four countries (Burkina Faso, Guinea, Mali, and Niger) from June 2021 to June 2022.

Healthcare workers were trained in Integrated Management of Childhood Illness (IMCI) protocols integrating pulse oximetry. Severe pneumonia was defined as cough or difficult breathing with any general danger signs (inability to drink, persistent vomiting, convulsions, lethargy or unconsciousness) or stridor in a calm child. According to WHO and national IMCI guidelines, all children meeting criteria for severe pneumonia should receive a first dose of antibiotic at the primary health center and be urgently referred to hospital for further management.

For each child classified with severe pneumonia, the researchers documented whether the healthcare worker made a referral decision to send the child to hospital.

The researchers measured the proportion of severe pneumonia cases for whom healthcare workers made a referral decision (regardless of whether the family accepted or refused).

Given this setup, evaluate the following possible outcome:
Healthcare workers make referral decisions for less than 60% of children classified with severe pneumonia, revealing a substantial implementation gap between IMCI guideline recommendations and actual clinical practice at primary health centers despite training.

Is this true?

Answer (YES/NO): YES